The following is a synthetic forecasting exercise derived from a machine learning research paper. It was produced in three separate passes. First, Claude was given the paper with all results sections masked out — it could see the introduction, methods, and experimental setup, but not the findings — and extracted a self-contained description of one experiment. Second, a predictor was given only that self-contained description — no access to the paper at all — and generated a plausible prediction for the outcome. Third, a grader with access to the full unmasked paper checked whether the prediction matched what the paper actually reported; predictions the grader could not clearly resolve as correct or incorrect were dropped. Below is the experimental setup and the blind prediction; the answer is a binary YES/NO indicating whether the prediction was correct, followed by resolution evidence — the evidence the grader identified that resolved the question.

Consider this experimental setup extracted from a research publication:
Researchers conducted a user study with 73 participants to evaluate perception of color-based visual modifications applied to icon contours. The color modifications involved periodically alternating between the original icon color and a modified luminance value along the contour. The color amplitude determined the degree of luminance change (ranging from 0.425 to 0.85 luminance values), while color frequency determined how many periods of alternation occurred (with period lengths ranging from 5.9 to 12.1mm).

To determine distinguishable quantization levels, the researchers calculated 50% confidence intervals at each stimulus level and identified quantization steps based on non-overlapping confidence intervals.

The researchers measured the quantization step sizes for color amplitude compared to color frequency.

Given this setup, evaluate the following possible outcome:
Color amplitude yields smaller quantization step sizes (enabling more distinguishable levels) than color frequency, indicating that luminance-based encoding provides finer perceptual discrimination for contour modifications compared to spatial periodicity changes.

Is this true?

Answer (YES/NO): NO